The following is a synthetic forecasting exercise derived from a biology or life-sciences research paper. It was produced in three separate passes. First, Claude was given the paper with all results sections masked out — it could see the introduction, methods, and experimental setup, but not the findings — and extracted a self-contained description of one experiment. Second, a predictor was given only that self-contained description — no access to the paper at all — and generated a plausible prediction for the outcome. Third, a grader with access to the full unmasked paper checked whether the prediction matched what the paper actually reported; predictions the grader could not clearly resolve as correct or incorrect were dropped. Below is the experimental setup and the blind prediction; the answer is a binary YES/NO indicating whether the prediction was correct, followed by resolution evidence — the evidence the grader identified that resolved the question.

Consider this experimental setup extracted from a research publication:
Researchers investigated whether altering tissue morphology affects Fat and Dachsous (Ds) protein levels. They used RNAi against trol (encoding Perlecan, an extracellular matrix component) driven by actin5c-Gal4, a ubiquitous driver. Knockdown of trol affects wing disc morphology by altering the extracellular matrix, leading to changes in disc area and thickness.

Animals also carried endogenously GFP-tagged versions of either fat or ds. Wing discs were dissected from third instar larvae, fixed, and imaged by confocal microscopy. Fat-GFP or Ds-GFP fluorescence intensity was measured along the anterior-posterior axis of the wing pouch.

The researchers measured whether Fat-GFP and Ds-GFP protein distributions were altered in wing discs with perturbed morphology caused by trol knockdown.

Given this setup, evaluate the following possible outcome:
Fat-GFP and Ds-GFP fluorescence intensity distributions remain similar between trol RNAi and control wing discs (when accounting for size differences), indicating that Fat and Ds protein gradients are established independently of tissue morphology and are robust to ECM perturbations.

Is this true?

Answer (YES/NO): YES